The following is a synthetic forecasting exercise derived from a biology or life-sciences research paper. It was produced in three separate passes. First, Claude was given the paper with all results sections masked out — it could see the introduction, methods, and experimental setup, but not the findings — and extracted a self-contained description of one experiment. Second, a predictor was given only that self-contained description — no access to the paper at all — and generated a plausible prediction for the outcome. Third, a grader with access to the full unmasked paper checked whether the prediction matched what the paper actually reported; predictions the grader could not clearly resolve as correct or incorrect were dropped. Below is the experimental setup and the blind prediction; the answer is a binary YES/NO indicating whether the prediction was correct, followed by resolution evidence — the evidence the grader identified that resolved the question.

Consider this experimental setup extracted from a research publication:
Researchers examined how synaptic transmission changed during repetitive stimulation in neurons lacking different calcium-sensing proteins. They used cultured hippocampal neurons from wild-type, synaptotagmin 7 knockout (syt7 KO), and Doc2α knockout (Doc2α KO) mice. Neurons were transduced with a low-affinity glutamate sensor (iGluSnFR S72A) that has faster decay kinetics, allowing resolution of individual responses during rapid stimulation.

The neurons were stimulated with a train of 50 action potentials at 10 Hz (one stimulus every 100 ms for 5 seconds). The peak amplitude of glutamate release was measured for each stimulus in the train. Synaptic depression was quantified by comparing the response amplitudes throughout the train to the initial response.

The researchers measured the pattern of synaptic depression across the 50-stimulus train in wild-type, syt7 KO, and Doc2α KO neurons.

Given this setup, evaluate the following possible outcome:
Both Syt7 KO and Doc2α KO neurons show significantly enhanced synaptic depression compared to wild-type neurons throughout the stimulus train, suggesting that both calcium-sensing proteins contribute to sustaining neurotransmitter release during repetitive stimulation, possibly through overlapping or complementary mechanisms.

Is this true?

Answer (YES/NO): NO